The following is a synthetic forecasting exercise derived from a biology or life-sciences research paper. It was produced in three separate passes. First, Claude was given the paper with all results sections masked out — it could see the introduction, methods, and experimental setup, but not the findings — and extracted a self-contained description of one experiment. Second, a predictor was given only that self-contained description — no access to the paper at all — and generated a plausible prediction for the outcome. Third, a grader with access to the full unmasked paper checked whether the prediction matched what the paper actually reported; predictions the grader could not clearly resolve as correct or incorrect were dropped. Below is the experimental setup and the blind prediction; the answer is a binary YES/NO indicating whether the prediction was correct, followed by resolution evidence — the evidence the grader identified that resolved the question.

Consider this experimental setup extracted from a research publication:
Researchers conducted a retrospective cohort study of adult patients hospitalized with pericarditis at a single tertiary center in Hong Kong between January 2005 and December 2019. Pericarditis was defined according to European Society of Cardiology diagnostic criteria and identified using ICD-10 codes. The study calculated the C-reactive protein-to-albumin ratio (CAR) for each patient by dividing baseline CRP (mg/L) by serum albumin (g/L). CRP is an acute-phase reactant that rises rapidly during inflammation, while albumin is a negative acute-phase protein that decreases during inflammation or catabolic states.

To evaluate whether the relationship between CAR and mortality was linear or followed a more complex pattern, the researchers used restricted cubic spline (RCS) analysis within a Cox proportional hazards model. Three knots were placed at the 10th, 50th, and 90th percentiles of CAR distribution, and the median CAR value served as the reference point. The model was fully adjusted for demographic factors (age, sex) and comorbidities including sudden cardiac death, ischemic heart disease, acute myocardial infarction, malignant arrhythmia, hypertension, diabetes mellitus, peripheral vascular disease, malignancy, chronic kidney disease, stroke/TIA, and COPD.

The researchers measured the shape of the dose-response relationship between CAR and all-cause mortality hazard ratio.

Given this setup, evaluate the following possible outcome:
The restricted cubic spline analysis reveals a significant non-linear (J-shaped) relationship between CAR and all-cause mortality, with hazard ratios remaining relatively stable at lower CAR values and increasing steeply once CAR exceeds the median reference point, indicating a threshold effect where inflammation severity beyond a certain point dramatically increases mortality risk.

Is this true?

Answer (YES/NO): NO